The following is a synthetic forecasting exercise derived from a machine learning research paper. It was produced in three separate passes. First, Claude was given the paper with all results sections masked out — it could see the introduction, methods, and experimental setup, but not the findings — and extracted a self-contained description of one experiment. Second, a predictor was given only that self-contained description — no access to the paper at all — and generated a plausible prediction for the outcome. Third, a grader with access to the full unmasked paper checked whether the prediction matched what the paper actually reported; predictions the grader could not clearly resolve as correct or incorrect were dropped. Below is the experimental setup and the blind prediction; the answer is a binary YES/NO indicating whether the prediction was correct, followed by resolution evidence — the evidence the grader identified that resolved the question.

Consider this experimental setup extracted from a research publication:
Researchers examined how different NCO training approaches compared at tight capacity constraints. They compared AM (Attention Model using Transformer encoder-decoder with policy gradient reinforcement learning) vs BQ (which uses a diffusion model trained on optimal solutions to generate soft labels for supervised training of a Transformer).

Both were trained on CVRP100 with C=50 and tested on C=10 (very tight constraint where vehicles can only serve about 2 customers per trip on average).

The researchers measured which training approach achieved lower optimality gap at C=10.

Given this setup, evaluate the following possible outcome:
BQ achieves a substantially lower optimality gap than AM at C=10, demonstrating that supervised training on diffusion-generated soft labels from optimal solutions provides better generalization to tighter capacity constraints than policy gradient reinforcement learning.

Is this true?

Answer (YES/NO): YES